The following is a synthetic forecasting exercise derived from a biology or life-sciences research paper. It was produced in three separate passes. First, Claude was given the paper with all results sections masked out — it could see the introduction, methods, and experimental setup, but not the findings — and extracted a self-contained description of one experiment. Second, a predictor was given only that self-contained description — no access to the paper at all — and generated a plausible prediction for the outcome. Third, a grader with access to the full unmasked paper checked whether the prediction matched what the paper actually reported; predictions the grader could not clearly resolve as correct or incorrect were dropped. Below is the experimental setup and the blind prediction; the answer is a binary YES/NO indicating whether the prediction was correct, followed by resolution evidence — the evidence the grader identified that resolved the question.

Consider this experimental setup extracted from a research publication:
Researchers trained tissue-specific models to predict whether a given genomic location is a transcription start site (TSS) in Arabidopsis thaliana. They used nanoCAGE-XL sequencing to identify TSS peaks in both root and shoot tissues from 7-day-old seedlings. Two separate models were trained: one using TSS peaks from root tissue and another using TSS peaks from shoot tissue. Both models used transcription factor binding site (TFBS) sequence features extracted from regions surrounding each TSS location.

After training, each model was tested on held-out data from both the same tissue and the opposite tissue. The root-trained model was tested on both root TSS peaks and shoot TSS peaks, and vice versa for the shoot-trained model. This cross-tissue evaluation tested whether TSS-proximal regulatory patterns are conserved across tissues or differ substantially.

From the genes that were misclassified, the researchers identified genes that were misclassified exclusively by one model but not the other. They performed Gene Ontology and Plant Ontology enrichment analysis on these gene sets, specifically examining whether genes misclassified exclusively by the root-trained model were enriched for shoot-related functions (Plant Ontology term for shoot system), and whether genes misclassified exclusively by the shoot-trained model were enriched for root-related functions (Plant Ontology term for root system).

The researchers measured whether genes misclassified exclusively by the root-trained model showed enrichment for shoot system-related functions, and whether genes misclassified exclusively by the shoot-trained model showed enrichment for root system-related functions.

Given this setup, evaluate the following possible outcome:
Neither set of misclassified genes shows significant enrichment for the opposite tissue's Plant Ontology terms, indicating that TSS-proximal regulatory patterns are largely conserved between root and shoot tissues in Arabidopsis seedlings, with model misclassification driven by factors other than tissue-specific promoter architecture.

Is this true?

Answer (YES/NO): NO